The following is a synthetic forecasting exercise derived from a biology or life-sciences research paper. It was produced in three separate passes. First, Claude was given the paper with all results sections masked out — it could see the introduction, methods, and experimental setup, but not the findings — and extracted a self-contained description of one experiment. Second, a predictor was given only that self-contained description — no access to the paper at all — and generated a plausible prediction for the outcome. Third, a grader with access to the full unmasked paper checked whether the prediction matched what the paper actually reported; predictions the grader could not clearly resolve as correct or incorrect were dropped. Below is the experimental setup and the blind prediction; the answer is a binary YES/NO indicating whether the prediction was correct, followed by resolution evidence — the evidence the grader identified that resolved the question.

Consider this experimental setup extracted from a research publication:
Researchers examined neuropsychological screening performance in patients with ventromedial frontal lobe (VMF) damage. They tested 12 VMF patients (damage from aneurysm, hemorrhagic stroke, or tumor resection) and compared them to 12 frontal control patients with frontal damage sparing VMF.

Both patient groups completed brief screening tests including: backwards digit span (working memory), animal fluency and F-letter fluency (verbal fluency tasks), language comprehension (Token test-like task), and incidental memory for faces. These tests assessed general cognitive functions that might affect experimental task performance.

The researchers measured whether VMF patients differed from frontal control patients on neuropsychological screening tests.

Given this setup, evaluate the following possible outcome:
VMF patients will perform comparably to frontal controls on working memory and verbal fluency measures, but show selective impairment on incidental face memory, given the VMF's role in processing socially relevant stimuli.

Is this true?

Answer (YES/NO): NO